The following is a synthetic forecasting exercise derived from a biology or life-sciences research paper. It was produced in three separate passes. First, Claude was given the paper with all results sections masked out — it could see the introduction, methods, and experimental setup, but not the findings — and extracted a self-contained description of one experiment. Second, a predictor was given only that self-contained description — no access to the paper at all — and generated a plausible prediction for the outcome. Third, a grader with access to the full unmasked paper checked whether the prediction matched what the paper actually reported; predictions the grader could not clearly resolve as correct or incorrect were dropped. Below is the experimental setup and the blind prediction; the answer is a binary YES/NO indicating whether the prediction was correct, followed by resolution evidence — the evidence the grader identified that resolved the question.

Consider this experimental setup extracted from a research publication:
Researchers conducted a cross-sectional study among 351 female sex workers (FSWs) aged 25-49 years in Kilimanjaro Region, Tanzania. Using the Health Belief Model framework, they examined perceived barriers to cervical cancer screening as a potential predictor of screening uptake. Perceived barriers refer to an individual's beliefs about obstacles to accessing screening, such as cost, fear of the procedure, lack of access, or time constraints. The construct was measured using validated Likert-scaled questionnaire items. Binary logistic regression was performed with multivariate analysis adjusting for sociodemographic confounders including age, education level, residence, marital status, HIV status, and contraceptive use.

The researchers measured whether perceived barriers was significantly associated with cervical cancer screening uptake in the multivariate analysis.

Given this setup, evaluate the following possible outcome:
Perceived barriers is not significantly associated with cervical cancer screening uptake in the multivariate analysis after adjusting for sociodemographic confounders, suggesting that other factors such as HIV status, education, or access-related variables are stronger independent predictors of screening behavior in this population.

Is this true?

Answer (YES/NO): YES